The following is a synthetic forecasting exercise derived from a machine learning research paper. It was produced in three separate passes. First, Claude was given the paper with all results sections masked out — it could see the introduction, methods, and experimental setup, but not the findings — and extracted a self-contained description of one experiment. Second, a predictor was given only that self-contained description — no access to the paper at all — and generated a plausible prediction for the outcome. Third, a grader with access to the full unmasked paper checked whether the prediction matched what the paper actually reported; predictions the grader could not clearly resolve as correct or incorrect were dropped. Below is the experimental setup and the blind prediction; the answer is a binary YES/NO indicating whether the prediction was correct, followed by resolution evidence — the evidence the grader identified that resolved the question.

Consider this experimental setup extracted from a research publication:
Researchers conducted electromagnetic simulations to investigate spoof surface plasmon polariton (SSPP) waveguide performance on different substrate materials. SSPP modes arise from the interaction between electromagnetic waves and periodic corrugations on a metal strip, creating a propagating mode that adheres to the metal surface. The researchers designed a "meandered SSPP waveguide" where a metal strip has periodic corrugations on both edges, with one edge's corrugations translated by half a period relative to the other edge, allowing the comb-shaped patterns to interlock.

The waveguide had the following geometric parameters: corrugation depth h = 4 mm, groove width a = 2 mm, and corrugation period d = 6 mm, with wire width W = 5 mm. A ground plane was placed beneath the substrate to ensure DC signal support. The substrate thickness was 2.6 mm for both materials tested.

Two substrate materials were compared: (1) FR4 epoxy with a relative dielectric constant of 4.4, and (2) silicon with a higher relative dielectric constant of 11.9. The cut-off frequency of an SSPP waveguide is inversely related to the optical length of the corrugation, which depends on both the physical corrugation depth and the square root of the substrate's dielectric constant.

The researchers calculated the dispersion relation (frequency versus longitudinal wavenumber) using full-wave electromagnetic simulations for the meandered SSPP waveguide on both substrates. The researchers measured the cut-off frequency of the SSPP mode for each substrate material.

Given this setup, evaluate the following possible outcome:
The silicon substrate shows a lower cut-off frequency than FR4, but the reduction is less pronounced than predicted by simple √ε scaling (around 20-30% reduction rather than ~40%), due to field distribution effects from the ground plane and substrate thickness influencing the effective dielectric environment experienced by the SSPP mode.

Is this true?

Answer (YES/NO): NO